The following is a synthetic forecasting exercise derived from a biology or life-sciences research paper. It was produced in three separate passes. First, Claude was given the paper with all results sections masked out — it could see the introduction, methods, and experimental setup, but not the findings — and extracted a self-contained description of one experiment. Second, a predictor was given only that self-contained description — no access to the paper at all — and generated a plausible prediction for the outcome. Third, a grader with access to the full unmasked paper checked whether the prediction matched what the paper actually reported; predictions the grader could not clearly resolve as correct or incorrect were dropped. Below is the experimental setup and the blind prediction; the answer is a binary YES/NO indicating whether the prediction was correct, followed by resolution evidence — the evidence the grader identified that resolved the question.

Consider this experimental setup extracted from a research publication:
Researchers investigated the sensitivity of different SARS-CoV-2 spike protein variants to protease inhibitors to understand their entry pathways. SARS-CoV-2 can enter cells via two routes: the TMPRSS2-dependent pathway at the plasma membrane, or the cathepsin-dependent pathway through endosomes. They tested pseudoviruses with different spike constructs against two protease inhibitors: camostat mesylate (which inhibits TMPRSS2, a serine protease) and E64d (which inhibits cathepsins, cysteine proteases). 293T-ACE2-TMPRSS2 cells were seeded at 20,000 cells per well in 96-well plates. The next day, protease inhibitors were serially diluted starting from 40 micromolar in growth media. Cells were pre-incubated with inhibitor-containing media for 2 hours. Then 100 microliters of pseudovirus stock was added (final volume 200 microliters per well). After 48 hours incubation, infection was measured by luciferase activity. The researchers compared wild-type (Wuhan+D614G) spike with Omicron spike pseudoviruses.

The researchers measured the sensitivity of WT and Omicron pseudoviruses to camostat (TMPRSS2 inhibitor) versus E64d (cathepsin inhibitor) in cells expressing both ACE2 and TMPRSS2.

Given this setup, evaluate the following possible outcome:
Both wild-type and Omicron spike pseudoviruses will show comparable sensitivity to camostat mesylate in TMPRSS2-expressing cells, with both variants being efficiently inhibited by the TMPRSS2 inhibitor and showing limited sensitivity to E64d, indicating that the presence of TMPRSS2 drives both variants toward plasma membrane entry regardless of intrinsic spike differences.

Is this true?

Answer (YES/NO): NO